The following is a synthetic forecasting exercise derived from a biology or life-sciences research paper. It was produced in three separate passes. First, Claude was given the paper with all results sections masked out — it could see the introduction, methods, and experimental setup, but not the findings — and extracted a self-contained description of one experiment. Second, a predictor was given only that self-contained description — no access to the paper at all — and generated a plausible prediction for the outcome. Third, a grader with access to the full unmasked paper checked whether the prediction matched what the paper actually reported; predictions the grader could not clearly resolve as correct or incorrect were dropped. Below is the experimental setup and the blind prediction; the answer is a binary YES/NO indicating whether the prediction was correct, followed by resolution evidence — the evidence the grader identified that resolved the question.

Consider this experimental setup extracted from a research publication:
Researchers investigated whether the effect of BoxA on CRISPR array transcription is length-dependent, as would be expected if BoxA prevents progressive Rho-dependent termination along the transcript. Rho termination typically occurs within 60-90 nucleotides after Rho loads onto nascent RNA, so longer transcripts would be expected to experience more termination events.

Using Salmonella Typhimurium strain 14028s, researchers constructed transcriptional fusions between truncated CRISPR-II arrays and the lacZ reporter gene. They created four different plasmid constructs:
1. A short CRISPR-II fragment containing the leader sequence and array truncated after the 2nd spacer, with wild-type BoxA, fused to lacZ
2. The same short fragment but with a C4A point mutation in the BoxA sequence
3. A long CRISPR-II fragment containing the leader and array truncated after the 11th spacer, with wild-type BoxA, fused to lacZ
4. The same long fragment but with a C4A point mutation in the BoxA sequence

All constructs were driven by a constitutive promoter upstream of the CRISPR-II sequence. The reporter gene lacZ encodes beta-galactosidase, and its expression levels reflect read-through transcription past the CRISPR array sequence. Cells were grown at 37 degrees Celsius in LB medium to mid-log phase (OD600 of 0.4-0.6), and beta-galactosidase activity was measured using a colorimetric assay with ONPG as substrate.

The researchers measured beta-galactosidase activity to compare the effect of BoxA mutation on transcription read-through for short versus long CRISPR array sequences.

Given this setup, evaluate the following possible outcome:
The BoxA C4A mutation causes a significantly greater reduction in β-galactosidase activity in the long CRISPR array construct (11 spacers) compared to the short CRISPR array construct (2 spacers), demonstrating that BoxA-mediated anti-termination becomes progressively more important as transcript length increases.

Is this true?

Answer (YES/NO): YES